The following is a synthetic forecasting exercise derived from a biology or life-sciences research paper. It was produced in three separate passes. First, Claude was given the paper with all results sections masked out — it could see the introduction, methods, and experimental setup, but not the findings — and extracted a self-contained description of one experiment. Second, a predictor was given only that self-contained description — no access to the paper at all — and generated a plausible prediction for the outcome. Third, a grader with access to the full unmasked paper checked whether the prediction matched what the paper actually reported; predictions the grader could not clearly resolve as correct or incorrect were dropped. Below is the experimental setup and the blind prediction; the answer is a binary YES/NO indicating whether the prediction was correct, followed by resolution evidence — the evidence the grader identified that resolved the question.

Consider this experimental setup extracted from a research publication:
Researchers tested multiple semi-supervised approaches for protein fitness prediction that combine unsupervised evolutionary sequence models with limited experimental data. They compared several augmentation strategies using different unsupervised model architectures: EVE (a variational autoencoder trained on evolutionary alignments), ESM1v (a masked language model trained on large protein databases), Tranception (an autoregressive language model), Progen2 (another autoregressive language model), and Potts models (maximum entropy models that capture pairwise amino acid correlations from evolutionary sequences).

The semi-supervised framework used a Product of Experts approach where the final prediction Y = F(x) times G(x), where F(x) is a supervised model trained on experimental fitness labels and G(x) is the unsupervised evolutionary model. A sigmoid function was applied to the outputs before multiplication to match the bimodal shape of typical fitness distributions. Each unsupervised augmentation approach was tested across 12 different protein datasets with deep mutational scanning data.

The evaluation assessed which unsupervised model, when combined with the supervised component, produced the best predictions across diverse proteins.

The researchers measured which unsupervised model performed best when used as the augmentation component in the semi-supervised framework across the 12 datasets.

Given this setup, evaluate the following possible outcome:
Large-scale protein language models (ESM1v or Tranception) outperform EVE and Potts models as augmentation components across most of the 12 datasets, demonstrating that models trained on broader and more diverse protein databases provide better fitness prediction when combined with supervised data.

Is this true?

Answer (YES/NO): NO